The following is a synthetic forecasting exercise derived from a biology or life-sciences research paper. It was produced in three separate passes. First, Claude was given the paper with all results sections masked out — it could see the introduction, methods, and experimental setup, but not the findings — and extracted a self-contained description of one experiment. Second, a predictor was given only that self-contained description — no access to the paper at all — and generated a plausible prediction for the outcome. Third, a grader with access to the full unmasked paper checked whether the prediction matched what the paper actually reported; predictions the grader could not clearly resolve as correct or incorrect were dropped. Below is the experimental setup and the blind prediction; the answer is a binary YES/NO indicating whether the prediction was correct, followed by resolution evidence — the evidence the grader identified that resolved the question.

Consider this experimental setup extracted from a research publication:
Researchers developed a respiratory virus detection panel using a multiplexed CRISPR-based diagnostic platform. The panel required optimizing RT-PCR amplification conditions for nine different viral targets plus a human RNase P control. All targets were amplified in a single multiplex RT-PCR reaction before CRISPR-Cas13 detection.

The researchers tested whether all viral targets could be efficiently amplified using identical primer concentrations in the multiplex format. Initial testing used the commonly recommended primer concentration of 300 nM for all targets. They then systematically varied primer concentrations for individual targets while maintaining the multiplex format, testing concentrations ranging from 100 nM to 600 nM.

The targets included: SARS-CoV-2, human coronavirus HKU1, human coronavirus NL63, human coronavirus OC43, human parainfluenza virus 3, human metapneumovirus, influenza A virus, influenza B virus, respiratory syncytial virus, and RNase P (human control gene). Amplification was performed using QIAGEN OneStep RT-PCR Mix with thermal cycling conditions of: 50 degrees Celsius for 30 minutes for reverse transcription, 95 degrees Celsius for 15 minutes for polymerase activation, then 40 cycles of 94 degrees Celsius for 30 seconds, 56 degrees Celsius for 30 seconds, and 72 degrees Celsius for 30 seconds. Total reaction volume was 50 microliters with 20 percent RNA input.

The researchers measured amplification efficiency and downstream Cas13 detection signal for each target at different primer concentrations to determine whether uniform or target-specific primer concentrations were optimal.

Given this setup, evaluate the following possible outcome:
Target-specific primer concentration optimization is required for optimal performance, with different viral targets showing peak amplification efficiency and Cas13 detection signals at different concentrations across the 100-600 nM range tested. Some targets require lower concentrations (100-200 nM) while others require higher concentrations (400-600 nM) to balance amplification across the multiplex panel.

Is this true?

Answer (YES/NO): YES